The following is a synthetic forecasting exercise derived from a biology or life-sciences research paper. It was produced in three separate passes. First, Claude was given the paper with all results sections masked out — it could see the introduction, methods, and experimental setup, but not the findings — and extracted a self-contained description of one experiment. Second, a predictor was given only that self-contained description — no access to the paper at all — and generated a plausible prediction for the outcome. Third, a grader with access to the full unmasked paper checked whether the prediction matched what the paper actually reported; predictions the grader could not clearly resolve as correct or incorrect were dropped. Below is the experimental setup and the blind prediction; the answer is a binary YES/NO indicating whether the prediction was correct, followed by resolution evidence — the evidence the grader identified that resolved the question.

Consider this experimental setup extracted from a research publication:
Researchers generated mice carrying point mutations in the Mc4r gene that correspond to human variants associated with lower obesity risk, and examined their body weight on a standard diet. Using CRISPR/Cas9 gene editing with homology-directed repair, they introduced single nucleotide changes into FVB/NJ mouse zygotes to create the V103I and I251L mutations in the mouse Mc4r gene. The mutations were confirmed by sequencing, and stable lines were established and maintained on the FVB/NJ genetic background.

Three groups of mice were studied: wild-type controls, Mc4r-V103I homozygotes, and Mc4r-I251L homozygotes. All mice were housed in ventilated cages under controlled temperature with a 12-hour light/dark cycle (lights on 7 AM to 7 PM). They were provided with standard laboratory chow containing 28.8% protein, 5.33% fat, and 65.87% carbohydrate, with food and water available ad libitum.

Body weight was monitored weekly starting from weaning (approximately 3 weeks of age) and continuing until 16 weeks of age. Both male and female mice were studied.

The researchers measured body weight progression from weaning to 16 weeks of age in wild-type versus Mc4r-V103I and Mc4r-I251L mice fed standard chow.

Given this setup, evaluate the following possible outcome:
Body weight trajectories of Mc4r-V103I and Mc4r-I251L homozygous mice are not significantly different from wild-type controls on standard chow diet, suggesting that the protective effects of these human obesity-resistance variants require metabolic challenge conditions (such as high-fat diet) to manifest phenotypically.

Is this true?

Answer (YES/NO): NO